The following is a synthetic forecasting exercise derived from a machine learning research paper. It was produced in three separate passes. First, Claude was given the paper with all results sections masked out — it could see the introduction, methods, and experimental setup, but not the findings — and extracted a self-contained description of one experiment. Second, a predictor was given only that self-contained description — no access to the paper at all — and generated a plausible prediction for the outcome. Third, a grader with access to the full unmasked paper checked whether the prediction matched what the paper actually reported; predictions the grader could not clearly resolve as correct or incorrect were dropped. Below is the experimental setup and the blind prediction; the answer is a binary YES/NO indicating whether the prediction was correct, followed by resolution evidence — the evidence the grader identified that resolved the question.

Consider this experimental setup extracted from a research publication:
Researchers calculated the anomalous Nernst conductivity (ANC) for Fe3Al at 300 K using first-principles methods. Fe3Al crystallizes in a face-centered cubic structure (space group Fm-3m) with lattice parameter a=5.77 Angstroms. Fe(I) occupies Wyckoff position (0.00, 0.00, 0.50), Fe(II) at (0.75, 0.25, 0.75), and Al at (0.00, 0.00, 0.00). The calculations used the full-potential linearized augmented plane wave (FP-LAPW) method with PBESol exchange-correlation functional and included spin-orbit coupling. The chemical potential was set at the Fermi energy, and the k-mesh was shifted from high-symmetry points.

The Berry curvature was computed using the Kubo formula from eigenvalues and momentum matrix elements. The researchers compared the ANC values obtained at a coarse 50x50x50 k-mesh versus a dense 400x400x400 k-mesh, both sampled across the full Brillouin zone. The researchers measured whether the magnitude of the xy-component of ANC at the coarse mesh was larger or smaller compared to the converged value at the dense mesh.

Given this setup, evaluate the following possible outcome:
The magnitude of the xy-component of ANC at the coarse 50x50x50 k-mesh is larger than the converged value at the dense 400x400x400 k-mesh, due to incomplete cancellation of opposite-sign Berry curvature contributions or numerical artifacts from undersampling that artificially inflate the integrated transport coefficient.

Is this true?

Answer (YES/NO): YES